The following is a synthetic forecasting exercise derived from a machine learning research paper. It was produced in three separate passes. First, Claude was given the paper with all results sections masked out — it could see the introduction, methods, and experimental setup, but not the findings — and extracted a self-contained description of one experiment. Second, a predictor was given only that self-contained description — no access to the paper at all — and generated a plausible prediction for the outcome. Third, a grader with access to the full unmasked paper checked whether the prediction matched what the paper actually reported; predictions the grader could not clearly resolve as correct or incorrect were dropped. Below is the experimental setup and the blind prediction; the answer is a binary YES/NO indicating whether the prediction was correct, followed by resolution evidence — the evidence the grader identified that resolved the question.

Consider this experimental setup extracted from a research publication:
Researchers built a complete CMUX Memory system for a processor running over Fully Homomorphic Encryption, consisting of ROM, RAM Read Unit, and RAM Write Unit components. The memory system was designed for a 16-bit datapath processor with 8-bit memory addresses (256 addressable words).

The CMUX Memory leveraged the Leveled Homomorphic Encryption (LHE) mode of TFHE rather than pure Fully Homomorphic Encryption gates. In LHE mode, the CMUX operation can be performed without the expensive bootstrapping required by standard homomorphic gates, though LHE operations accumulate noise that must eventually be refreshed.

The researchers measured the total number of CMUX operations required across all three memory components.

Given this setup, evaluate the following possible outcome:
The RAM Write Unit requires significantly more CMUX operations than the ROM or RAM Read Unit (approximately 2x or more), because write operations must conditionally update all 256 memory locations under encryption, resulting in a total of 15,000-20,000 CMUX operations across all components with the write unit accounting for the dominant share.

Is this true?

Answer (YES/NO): NO